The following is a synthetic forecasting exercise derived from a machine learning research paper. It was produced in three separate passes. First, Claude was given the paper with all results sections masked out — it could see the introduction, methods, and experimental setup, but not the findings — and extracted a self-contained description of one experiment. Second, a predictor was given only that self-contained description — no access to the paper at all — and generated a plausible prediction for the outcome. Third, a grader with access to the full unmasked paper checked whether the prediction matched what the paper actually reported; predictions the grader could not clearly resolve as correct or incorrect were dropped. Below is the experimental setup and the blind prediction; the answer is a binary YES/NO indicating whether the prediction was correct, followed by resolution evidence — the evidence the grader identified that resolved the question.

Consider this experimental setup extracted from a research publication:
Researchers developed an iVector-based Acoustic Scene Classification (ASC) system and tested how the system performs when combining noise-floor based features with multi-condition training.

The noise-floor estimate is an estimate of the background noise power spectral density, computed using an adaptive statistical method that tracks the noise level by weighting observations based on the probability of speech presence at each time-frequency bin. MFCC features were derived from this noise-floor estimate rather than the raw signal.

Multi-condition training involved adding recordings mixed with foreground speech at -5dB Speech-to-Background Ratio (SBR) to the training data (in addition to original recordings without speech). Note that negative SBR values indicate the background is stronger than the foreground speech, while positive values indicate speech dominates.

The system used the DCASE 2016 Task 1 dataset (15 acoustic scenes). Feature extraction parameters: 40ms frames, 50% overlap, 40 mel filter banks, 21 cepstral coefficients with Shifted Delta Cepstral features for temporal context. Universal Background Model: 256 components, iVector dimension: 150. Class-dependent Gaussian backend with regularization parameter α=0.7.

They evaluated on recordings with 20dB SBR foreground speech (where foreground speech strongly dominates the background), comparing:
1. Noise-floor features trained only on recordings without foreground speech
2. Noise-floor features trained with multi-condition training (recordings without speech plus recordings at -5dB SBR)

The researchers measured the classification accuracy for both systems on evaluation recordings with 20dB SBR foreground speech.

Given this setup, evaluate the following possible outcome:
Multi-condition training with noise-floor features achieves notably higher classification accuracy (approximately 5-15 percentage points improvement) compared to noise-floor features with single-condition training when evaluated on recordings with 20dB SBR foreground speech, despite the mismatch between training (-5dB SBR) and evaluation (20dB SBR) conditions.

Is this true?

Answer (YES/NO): YES